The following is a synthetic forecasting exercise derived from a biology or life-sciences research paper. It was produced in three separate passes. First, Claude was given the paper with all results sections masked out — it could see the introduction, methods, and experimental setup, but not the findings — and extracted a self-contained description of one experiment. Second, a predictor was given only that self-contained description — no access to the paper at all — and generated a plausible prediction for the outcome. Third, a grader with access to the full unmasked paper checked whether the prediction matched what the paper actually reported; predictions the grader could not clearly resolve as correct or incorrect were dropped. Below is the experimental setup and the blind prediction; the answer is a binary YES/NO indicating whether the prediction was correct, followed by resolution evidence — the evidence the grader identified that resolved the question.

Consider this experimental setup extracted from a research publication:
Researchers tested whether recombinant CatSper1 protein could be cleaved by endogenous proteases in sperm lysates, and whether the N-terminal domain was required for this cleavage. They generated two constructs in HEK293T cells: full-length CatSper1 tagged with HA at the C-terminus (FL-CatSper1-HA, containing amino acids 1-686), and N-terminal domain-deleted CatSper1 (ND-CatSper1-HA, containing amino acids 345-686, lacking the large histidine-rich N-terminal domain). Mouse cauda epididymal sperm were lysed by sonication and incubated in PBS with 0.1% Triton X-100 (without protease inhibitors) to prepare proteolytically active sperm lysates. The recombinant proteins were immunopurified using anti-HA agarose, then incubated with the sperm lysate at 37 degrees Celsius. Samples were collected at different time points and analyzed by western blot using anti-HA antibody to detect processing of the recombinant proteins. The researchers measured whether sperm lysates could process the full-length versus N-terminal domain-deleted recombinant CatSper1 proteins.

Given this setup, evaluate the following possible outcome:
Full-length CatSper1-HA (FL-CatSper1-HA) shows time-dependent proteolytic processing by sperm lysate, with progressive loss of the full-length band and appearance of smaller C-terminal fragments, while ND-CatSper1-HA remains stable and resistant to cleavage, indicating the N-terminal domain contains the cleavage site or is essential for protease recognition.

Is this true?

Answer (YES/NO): YES